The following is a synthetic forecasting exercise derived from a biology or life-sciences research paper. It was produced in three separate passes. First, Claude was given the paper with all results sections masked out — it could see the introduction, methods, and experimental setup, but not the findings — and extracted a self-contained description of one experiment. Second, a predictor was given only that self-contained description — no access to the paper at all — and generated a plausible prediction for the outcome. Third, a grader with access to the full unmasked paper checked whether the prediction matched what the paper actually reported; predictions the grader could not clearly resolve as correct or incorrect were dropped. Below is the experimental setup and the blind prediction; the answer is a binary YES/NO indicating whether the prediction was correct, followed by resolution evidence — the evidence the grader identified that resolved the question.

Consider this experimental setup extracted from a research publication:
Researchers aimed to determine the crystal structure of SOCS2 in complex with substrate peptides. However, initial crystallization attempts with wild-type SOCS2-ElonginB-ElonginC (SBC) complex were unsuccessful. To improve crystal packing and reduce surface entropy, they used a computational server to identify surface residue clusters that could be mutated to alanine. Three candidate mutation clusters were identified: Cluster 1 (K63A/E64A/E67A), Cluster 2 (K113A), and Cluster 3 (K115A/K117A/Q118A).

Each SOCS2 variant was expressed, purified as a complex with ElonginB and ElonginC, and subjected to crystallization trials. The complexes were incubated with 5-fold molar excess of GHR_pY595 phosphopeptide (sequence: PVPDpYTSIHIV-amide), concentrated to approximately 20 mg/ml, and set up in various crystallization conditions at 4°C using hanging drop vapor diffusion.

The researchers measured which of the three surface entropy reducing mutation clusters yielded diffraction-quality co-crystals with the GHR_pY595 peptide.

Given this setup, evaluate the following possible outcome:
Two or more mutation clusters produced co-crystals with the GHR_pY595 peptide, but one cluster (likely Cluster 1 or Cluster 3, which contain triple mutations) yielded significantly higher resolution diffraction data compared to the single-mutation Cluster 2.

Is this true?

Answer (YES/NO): NO